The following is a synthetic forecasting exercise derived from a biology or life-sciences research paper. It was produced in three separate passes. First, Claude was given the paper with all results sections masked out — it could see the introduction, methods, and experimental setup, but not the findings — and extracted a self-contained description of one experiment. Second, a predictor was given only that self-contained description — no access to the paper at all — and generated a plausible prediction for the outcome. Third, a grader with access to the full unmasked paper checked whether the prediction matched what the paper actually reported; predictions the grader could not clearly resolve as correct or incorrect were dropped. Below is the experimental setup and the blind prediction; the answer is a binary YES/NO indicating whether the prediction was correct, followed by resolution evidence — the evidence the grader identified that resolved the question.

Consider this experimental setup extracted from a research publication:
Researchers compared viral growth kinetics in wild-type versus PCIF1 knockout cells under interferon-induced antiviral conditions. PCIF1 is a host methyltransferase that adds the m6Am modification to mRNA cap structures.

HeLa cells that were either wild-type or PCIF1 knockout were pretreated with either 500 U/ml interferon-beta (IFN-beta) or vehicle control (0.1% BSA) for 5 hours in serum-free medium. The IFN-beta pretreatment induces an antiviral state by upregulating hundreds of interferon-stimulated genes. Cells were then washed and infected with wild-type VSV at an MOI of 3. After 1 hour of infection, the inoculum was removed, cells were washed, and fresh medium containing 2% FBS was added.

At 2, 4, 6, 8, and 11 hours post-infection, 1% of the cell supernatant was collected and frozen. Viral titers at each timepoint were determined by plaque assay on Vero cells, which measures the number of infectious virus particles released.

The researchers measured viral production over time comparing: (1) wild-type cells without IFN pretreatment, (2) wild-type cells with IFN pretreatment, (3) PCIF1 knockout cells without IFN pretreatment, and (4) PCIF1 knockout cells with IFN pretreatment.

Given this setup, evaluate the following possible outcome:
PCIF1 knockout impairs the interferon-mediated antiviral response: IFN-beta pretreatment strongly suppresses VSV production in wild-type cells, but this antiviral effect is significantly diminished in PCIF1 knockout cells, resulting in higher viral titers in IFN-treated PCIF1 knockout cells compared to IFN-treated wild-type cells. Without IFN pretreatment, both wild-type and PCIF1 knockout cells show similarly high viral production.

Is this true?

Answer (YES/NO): NO